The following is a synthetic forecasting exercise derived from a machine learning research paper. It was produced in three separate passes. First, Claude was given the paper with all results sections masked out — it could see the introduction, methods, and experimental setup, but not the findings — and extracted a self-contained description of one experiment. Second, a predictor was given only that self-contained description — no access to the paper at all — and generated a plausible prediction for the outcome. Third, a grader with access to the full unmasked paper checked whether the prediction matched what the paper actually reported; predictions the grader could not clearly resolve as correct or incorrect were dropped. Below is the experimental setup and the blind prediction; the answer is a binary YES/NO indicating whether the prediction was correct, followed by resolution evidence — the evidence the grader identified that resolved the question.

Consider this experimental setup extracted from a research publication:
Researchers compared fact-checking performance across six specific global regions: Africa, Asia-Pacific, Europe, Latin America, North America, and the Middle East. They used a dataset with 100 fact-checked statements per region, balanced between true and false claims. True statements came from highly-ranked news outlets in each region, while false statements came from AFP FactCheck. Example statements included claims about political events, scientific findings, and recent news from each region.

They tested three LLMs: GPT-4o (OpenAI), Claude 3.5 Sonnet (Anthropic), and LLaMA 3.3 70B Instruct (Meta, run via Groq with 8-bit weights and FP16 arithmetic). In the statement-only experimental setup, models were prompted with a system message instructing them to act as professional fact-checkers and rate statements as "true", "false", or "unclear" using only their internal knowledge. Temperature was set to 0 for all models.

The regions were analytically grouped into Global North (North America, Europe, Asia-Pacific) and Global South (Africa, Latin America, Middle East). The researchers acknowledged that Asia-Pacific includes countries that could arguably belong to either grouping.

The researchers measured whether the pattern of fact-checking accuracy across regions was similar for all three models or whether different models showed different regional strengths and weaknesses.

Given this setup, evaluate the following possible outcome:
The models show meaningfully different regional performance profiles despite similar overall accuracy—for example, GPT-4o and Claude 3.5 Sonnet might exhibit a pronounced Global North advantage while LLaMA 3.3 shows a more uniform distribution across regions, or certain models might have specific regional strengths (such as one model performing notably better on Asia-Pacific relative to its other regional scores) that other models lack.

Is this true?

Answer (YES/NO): NO